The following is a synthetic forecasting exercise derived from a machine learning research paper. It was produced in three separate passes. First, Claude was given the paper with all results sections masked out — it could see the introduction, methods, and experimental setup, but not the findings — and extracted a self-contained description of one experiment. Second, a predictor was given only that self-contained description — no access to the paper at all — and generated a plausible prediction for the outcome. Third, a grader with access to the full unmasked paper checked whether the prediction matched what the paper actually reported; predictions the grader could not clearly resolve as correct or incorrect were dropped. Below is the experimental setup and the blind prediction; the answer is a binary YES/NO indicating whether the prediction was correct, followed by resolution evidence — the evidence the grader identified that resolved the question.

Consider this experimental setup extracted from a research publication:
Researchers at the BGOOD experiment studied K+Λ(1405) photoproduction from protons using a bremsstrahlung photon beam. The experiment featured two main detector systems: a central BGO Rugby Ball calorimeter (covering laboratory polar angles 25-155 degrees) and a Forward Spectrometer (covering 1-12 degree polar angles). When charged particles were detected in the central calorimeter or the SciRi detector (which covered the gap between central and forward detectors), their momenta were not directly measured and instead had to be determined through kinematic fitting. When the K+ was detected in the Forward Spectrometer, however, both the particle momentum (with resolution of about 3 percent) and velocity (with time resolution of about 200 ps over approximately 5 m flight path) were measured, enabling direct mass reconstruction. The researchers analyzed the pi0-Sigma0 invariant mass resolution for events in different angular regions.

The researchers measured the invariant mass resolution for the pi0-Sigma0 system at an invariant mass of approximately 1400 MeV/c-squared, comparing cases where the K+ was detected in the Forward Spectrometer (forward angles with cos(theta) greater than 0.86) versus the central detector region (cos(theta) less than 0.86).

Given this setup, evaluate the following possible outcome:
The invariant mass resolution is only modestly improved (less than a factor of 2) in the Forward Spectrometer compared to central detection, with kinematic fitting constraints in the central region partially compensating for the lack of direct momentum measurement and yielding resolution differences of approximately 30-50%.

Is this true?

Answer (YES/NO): NO